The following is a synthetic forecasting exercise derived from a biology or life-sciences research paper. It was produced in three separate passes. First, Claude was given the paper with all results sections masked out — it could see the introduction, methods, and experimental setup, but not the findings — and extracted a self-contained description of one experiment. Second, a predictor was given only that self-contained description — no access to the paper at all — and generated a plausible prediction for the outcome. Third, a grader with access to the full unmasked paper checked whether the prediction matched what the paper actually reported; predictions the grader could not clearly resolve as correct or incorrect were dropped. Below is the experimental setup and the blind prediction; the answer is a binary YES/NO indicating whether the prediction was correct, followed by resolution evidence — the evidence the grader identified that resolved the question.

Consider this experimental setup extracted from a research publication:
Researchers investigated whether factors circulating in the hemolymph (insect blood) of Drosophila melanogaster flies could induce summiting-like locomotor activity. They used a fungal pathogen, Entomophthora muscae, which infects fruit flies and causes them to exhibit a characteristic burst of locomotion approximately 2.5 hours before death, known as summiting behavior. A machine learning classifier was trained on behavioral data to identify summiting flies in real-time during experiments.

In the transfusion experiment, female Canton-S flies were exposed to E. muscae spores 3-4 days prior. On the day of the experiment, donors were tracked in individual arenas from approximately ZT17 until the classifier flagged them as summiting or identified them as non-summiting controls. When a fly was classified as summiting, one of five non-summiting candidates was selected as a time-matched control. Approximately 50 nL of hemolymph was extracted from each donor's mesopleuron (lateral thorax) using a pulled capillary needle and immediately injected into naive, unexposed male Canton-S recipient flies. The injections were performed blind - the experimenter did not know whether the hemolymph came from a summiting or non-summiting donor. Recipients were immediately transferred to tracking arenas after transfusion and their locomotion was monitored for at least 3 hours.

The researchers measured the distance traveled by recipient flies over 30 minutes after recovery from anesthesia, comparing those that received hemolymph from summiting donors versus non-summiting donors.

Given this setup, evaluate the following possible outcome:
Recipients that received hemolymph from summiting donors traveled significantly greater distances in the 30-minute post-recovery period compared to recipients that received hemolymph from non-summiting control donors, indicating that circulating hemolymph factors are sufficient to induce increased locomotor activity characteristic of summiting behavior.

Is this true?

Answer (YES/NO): NO